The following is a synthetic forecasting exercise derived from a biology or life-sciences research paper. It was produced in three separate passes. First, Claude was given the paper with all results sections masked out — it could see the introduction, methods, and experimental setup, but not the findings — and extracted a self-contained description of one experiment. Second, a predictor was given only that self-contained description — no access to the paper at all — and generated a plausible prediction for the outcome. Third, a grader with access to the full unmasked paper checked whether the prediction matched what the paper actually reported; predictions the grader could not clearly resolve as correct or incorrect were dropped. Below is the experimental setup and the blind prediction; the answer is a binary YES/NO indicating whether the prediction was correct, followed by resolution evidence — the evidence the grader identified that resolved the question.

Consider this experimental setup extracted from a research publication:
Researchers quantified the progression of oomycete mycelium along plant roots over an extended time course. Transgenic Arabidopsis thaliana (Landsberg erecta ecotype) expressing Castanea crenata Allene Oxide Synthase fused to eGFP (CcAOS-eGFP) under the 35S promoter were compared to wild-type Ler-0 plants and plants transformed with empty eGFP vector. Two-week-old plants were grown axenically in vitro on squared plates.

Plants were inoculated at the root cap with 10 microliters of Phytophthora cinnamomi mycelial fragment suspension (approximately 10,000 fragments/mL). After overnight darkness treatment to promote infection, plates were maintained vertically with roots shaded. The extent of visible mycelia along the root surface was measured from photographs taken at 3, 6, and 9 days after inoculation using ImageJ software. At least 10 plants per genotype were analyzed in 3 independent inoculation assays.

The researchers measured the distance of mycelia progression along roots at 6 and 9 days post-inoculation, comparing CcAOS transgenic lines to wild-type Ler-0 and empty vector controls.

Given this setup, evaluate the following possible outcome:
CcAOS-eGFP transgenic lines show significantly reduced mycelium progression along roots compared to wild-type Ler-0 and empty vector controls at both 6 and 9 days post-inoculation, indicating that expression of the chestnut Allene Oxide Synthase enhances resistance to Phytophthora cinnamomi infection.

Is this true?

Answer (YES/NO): YES